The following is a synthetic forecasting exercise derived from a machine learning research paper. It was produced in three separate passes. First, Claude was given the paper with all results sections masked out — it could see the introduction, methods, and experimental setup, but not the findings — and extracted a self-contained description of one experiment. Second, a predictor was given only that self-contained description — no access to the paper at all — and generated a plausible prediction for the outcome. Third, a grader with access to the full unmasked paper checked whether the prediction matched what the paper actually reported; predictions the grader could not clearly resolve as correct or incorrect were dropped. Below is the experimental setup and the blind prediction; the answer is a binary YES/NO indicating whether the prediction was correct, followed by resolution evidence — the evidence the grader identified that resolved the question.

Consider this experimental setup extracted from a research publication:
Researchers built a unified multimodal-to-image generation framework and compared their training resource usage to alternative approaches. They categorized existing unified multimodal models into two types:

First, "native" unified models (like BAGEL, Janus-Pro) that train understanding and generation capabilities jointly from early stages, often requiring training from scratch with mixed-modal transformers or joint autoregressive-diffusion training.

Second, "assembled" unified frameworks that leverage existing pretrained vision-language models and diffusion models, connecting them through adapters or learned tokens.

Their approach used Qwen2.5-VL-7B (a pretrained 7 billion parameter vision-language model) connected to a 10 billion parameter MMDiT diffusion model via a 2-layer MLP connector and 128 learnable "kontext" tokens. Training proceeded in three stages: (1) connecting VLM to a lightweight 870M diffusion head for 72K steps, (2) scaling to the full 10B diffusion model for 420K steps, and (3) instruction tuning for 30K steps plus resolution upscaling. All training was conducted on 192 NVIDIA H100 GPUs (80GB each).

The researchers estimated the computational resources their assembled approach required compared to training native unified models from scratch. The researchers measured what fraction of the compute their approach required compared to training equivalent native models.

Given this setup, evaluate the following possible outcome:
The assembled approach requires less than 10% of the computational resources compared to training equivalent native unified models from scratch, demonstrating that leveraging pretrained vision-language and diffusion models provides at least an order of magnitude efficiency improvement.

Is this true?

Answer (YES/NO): NO